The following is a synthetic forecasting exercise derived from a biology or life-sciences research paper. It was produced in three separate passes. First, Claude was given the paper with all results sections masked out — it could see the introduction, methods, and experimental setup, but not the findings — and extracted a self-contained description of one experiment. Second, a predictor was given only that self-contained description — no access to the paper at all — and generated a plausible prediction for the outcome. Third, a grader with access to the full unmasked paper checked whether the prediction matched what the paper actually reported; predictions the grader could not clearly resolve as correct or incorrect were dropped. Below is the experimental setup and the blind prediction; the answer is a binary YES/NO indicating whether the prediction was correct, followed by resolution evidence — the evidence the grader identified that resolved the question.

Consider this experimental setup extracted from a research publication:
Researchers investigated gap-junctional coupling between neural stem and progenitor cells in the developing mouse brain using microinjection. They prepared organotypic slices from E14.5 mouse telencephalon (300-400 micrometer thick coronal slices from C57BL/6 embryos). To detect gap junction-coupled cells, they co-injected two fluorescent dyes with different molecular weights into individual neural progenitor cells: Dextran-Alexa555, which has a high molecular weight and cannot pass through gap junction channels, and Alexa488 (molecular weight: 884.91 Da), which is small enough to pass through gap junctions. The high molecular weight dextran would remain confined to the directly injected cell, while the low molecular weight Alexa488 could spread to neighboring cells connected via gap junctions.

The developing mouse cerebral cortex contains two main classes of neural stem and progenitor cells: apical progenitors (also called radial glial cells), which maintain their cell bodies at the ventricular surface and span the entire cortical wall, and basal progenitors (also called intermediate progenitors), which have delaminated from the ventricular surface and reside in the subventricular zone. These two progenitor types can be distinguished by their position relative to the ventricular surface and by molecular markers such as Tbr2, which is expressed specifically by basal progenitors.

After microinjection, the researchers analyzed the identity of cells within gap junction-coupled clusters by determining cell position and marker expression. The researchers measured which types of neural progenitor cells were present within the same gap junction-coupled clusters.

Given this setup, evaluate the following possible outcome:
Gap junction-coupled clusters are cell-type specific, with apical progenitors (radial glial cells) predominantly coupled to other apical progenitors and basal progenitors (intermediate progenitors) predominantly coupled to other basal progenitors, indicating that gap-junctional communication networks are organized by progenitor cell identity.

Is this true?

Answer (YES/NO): NO